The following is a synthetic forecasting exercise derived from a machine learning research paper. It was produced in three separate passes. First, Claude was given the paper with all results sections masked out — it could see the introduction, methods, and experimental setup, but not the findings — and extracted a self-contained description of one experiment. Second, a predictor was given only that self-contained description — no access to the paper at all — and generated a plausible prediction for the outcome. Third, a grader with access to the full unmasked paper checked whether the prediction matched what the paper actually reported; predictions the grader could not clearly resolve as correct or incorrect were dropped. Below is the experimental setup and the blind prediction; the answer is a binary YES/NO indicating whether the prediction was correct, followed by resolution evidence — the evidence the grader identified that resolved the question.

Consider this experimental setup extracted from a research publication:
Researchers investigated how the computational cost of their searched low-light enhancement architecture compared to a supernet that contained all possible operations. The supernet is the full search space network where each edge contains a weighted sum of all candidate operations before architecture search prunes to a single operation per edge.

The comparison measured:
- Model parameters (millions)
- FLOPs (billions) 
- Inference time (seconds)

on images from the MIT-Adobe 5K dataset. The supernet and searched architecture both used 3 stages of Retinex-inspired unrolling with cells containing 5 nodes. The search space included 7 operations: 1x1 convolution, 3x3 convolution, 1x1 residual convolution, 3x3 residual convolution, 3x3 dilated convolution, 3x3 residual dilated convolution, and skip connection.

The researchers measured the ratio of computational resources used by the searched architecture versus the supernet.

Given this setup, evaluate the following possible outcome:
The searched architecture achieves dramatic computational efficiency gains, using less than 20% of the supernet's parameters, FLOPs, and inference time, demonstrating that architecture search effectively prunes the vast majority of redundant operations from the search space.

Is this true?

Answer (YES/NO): YES